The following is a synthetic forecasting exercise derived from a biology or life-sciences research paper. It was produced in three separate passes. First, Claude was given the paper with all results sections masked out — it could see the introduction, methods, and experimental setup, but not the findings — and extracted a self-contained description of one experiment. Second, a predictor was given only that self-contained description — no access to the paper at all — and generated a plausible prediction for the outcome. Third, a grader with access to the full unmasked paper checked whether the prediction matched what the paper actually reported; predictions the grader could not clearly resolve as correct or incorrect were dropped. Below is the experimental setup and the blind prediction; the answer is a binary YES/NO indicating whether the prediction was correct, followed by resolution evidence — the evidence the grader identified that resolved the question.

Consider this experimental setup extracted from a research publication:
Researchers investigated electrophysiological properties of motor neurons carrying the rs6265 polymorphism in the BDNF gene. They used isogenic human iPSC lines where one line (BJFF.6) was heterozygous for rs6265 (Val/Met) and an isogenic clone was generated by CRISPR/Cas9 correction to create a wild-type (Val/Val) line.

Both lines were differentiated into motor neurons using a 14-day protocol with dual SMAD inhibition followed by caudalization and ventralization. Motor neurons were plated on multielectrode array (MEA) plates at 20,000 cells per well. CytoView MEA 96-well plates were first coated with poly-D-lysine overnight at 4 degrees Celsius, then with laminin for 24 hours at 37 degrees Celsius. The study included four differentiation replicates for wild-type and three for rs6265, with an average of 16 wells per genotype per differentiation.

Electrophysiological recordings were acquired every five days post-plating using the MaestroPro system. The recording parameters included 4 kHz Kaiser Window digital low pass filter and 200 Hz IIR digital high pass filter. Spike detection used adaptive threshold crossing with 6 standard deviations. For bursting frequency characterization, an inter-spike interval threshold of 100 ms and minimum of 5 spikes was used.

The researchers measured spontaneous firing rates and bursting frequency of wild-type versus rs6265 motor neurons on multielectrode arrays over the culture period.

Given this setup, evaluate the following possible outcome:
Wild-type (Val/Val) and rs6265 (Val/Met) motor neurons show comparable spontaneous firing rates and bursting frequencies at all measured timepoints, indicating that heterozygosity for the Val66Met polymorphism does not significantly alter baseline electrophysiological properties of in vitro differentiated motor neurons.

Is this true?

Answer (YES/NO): YES